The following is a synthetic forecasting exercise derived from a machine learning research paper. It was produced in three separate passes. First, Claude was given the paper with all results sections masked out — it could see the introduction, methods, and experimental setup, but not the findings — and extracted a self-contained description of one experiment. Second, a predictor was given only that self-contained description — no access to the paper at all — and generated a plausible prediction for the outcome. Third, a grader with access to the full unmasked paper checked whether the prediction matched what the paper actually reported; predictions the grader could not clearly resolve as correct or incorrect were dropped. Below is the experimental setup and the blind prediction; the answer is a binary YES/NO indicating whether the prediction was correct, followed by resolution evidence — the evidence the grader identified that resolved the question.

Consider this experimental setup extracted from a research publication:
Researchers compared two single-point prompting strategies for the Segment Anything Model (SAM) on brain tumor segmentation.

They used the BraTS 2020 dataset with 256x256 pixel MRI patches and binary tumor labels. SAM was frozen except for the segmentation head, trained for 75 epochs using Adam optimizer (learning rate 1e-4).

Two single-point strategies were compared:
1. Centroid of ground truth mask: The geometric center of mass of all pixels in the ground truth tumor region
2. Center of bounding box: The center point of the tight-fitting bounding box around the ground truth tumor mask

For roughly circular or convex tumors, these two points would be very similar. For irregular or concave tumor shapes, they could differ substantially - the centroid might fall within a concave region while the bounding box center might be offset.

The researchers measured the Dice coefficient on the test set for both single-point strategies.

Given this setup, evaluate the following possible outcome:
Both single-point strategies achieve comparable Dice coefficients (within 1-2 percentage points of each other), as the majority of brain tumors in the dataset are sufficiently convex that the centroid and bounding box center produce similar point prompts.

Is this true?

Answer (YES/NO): NO